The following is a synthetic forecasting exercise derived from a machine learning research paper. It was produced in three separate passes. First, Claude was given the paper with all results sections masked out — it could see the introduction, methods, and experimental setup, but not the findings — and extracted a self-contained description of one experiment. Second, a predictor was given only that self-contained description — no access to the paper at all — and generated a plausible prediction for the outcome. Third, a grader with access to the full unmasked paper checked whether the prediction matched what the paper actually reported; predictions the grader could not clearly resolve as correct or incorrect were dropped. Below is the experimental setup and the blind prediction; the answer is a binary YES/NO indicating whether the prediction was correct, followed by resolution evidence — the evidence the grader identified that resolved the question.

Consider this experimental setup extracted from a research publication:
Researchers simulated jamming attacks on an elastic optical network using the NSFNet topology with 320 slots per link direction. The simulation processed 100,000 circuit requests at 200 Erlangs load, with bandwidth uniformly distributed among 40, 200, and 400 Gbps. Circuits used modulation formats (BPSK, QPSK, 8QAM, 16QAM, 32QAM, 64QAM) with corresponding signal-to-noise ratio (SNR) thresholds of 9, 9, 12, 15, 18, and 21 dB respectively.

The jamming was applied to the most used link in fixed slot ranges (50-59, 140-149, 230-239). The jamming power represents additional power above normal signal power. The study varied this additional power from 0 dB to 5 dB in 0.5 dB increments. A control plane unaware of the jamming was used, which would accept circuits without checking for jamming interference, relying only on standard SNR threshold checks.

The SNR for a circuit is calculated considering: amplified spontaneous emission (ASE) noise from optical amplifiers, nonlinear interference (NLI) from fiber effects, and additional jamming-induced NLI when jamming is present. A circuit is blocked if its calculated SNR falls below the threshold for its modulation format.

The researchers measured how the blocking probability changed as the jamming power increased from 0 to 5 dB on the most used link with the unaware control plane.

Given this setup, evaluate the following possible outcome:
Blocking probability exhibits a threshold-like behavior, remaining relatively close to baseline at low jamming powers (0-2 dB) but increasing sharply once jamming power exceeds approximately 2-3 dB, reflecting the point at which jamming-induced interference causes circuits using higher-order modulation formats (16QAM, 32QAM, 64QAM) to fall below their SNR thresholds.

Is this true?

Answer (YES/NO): NO